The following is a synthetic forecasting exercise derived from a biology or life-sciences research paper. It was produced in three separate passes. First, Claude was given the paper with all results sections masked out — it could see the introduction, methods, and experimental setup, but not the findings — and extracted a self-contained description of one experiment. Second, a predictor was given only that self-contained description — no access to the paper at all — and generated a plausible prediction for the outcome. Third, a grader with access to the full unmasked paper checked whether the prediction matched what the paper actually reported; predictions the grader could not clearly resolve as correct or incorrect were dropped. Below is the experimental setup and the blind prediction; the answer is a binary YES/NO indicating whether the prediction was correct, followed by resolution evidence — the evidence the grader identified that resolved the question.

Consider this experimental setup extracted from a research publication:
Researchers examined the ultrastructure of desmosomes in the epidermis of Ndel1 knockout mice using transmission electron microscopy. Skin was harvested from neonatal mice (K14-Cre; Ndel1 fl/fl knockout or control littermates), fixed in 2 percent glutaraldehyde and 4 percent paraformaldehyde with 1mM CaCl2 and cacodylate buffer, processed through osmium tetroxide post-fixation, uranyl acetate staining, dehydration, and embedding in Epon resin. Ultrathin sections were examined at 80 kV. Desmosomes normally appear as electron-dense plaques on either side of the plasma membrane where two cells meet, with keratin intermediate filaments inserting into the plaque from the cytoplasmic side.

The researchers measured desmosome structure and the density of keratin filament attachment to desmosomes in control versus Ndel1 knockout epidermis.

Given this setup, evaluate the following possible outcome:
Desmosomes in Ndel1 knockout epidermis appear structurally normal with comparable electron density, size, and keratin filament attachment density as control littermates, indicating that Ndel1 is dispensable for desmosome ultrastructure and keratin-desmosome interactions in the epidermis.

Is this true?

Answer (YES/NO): NO